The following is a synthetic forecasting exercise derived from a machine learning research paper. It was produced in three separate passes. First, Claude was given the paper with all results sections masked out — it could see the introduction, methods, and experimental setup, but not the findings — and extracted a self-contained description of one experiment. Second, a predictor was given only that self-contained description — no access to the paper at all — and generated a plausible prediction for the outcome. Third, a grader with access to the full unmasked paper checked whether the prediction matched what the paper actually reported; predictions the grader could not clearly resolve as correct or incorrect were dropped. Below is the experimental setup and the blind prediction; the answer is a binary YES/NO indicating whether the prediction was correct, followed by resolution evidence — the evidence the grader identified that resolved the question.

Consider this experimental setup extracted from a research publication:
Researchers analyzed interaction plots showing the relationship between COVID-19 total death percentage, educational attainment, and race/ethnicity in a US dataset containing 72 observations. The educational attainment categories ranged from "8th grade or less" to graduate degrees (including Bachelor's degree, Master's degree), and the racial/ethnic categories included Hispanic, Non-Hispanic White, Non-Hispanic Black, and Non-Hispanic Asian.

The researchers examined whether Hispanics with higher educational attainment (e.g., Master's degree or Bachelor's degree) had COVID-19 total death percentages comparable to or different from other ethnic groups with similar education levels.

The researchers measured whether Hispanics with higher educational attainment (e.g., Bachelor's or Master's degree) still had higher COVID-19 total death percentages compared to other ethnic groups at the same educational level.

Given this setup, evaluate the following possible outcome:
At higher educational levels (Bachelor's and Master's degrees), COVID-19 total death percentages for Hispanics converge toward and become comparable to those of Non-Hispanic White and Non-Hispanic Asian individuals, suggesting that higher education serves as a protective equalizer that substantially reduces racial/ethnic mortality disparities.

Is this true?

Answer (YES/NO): NO